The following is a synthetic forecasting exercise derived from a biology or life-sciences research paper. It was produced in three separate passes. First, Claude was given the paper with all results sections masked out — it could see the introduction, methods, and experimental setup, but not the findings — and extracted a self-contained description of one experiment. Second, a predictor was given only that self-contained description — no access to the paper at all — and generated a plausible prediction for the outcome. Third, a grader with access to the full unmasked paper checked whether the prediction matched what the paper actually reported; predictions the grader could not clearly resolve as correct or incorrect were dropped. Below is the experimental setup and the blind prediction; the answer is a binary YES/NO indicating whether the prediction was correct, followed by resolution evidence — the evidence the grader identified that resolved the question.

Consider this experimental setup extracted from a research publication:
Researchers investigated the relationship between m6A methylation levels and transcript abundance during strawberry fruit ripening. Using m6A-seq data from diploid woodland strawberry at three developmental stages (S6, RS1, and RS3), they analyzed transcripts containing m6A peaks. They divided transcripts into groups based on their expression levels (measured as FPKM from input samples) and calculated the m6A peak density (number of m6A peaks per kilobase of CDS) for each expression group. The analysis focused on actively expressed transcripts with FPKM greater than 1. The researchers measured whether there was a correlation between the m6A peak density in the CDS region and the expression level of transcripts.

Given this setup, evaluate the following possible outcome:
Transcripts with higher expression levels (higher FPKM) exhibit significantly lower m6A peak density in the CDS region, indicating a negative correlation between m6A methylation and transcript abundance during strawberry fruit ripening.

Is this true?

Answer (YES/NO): NO